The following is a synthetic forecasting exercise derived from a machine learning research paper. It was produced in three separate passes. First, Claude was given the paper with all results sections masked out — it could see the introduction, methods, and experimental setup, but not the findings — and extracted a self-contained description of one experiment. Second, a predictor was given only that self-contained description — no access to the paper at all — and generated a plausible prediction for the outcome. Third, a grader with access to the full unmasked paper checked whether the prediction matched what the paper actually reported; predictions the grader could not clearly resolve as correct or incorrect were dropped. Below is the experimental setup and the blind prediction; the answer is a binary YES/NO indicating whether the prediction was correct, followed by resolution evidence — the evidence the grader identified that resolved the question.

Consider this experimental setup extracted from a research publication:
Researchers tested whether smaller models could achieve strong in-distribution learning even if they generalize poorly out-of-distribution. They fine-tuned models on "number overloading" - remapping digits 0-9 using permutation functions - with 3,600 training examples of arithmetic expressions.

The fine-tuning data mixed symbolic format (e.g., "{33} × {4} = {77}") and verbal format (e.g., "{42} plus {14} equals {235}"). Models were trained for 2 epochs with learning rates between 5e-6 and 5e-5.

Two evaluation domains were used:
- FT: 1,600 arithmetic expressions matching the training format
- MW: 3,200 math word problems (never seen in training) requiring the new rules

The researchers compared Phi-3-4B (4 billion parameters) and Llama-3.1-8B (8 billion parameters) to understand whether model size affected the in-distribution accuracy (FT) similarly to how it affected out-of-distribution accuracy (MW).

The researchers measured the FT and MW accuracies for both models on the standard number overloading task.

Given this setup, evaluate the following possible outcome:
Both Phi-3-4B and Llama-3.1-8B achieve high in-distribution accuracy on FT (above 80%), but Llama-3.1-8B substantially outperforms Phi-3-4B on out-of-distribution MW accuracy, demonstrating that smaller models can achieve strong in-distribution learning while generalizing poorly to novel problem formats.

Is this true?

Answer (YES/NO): NO